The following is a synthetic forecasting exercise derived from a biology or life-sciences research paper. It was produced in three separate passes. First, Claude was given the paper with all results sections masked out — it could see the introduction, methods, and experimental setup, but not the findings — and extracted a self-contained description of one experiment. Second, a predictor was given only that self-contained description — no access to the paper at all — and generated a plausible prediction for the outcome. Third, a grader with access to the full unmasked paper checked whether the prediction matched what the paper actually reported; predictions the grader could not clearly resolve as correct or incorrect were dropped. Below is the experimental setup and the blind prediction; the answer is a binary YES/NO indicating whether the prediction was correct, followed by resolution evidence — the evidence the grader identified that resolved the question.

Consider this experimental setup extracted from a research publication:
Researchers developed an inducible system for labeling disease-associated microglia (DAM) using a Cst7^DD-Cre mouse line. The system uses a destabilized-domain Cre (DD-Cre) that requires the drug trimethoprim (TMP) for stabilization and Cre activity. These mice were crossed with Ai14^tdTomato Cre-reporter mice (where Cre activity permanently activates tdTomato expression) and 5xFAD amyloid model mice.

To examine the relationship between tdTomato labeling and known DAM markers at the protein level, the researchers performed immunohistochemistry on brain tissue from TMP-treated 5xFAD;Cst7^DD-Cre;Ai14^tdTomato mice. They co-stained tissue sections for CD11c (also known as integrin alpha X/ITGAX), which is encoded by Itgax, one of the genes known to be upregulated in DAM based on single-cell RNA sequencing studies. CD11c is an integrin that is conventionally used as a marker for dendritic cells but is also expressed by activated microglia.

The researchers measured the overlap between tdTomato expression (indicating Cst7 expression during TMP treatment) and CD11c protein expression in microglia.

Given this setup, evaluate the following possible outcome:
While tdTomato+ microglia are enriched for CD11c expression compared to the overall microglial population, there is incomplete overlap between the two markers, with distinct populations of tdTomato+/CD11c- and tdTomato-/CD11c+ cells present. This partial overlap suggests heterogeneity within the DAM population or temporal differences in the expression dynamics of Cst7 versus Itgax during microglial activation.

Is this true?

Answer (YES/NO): NO